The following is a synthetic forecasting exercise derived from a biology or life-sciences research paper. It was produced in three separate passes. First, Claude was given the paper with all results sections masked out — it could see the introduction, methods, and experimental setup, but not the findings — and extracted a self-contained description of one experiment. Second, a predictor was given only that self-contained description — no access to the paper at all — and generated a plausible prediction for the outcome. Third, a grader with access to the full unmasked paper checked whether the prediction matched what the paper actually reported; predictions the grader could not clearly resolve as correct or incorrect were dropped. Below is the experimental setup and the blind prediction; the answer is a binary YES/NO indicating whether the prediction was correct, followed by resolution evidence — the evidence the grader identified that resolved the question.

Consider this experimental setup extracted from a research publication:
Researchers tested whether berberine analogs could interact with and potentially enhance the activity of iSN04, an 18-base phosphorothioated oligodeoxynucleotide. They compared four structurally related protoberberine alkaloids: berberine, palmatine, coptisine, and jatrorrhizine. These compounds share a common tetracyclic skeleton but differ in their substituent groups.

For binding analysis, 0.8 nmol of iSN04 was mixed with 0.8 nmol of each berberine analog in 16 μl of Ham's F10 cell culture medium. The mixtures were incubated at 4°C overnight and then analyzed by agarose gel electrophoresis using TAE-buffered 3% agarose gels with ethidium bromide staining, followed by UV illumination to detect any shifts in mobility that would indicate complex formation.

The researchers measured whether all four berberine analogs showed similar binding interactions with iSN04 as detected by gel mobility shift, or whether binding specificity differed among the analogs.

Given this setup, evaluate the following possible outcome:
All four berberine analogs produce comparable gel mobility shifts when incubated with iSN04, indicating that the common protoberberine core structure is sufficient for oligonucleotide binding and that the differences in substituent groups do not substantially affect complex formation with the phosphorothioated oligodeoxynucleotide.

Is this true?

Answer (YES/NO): NO